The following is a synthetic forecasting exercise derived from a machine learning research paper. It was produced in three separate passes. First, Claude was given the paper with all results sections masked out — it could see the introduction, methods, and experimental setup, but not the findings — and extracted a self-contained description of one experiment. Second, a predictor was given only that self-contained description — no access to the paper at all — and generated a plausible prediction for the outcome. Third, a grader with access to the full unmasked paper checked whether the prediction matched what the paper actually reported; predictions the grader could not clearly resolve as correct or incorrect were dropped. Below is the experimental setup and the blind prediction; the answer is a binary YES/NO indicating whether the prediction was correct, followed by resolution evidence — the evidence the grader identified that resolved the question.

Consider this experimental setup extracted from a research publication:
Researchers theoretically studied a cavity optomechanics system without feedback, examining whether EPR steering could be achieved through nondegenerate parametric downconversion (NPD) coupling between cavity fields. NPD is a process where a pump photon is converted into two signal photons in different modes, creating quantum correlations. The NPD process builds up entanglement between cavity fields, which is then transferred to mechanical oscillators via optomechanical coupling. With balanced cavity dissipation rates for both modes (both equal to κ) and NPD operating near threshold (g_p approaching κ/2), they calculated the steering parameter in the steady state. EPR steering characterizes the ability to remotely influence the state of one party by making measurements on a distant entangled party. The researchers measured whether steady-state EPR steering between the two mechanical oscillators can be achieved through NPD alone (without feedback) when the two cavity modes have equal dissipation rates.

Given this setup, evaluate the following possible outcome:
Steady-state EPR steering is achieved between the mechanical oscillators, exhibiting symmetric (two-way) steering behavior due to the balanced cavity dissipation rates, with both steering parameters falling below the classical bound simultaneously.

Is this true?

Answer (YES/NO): NO